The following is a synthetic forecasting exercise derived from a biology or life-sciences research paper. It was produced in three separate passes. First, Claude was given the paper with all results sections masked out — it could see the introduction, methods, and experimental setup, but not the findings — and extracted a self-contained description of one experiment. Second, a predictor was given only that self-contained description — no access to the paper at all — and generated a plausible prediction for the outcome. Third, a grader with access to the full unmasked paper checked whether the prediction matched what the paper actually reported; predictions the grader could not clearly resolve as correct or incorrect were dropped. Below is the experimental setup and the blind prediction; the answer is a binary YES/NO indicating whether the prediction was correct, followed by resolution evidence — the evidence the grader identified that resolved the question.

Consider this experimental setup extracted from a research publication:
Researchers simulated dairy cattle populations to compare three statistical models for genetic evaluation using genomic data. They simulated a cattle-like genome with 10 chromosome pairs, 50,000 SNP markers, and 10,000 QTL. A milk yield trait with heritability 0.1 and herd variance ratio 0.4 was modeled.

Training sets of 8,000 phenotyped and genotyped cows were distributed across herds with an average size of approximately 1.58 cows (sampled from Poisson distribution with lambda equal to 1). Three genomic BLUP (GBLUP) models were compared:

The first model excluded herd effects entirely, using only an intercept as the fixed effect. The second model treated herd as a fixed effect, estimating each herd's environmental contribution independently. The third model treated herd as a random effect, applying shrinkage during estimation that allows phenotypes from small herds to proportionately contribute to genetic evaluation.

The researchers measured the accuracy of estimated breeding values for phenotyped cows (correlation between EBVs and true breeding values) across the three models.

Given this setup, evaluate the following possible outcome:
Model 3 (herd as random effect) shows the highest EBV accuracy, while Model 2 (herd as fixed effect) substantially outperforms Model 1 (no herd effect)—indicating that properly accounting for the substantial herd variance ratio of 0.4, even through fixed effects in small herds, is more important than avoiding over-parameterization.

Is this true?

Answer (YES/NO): NO